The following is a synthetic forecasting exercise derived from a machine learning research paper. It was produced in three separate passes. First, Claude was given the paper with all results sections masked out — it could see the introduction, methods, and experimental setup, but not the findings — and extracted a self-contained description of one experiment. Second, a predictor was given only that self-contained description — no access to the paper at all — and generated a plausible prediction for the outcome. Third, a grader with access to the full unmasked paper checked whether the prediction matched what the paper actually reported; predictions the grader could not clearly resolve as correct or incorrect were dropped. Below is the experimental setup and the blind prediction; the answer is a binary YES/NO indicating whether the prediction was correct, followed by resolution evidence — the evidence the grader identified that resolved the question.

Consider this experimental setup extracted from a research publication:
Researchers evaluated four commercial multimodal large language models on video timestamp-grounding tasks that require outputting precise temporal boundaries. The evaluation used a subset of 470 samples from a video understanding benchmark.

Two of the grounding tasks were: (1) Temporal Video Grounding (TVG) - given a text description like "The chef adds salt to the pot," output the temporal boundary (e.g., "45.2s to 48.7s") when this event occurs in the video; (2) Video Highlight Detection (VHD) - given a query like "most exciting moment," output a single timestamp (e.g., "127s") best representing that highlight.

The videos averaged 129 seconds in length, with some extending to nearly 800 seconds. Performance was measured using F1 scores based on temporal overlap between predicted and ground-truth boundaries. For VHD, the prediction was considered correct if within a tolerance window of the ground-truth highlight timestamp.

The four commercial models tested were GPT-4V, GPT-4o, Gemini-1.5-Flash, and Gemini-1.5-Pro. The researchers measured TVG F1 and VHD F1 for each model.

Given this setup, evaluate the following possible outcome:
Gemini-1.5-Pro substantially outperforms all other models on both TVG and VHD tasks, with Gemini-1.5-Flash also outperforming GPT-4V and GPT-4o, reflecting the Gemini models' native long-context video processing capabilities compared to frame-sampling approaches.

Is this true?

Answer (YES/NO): NO